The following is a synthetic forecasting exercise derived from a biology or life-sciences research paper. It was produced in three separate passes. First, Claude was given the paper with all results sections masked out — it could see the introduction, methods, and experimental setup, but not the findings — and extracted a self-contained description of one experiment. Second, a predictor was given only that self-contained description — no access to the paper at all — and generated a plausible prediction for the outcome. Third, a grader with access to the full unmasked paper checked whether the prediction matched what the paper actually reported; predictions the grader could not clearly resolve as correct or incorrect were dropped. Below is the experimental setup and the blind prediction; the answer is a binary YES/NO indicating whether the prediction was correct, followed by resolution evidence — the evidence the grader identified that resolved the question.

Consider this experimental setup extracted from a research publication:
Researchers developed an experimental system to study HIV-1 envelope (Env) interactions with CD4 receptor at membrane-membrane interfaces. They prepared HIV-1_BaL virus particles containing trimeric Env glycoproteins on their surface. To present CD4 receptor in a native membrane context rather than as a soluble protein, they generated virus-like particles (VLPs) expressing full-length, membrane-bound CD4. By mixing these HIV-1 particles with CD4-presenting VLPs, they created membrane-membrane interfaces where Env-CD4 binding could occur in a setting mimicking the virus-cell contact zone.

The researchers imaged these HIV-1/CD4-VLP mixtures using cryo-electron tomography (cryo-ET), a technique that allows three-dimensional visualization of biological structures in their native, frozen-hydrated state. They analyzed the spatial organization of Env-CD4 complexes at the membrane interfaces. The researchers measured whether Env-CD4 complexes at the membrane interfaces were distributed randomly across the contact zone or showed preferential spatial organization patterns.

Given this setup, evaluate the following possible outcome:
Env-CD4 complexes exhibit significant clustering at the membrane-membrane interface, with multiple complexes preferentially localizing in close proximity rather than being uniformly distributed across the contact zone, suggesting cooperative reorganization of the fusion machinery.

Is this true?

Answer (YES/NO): YES